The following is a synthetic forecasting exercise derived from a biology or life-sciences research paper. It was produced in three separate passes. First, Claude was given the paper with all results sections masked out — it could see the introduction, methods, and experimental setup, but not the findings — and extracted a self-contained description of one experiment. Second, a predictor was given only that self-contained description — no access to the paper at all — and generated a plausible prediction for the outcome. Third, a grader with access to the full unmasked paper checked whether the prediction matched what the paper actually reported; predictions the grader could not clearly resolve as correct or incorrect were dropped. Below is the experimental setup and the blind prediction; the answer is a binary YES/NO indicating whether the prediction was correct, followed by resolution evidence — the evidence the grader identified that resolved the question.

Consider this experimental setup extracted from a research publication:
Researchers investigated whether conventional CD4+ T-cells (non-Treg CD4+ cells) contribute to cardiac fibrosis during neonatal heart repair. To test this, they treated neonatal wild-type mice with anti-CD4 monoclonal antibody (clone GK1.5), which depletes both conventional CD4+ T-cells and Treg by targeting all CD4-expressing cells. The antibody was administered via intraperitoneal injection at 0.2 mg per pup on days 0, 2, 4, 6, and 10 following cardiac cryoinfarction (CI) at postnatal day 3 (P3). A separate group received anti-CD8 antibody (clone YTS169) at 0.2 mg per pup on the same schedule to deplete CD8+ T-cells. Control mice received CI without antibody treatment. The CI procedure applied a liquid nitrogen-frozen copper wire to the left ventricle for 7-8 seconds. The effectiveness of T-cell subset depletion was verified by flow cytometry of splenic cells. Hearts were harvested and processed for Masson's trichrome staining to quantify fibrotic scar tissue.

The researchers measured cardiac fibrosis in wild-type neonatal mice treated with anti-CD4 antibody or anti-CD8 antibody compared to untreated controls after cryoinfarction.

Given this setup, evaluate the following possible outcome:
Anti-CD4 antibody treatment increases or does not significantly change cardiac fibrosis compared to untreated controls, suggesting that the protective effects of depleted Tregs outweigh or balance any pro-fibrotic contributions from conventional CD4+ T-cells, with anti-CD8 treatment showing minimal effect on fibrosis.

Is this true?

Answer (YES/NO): NO